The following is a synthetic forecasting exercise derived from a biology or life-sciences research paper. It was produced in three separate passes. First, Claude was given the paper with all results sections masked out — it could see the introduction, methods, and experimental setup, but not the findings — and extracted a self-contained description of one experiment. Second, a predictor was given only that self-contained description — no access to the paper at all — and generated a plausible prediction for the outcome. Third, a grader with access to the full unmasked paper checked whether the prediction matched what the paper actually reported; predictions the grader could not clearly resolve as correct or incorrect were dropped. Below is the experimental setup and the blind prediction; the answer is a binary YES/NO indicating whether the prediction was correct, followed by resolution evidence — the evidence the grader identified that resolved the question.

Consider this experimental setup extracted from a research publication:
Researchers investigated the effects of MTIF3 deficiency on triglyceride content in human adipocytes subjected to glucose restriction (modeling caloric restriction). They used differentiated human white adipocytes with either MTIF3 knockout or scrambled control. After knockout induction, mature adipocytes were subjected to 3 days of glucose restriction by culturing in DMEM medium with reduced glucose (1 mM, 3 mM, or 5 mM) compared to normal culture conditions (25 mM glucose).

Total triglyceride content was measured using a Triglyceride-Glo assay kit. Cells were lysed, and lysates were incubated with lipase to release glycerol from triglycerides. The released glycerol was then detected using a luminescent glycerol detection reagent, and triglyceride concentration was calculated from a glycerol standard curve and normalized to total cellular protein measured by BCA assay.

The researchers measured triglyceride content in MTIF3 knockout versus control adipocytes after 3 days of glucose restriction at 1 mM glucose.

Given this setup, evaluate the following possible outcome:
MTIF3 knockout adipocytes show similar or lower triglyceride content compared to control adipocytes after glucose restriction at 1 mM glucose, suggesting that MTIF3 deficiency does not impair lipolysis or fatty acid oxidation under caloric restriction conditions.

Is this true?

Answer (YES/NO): NO